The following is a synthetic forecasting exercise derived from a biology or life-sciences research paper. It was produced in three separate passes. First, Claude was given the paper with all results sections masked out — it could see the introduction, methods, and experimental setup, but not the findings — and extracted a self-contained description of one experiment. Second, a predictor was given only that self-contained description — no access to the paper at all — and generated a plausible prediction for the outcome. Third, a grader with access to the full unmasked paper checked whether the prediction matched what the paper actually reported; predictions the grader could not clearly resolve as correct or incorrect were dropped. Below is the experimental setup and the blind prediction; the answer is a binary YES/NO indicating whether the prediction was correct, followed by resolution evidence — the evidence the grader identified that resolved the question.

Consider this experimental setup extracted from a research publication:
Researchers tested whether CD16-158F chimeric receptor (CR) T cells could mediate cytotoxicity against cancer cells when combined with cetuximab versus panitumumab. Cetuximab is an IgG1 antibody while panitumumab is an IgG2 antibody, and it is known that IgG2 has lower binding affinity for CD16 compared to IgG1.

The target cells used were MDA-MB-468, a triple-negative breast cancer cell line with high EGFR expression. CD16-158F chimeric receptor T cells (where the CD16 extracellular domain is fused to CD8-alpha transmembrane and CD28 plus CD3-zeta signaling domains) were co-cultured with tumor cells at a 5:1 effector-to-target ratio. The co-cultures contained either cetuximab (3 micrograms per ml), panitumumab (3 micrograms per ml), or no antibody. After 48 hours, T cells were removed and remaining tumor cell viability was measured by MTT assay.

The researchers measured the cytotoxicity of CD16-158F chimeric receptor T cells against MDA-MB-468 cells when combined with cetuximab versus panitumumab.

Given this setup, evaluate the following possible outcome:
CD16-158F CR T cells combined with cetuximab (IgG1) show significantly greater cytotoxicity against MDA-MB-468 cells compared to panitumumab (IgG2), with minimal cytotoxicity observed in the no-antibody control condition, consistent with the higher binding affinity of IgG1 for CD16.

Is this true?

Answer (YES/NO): YES